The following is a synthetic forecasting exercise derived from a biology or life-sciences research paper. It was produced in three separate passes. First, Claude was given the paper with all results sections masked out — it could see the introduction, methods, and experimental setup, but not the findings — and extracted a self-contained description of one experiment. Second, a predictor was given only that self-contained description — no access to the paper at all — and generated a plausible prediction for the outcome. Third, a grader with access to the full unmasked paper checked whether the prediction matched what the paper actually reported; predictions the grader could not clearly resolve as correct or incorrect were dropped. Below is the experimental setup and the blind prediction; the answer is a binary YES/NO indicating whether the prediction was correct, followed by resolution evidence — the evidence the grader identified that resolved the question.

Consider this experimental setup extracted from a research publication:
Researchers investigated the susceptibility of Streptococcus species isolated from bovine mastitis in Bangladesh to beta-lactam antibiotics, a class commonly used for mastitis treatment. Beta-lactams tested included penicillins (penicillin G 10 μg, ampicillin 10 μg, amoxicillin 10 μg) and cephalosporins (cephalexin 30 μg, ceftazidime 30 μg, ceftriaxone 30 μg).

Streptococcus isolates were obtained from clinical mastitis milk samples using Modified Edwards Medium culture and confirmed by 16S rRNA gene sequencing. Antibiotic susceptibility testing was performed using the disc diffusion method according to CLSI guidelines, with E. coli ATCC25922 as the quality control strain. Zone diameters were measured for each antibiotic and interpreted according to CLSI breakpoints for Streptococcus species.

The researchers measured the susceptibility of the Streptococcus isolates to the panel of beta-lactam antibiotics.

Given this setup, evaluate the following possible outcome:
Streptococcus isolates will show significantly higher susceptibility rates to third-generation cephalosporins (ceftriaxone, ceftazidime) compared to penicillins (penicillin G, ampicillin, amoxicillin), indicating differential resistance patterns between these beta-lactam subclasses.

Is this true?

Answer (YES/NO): NO